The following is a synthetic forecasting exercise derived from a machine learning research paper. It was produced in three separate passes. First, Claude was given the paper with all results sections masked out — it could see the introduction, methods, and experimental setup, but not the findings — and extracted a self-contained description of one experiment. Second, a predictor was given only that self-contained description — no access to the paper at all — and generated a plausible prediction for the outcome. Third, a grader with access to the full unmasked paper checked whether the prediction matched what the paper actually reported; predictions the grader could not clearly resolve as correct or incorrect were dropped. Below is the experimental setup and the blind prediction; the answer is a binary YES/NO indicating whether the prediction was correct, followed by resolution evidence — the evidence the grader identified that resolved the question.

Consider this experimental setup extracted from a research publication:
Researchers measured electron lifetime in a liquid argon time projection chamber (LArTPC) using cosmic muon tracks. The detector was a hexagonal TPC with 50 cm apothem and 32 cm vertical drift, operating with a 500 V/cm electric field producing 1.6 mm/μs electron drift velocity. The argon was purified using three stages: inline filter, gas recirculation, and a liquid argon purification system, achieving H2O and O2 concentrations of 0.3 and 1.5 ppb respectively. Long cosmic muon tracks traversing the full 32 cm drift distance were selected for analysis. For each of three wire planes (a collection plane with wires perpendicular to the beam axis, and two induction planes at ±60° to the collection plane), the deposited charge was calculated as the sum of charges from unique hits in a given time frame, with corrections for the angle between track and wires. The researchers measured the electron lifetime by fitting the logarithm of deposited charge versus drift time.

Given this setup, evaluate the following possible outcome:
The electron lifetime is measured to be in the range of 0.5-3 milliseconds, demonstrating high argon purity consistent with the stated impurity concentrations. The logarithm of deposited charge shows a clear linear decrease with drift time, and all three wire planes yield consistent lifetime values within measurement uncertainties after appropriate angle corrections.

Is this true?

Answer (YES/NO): NO